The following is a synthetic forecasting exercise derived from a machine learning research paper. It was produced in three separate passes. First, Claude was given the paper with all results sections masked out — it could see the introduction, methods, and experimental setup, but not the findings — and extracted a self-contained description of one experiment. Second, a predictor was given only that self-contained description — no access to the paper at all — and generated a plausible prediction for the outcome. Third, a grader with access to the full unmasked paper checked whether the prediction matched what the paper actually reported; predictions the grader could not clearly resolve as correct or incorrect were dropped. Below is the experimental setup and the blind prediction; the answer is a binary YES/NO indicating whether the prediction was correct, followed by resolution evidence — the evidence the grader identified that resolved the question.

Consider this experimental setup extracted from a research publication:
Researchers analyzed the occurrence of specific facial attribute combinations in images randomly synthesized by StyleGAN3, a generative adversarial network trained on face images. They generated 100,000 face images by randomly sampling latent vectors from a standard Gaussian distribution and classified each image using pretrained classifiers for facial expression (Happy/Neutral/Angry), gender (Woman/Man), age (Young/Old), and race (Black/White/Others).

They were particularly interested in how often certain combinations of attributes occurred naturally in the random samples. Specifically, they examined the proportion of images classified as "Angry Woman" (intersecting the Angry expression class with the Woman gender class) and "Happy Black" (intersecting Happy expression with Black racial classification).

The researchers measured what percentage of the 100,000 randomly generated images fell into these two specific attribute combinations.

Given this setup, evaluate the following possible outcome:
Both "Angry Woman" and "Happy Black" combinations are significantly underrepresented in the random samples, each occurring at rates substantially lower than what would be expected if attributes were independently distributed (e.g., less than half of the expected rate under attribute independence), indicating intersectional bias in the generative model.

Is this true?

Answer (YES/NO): YES